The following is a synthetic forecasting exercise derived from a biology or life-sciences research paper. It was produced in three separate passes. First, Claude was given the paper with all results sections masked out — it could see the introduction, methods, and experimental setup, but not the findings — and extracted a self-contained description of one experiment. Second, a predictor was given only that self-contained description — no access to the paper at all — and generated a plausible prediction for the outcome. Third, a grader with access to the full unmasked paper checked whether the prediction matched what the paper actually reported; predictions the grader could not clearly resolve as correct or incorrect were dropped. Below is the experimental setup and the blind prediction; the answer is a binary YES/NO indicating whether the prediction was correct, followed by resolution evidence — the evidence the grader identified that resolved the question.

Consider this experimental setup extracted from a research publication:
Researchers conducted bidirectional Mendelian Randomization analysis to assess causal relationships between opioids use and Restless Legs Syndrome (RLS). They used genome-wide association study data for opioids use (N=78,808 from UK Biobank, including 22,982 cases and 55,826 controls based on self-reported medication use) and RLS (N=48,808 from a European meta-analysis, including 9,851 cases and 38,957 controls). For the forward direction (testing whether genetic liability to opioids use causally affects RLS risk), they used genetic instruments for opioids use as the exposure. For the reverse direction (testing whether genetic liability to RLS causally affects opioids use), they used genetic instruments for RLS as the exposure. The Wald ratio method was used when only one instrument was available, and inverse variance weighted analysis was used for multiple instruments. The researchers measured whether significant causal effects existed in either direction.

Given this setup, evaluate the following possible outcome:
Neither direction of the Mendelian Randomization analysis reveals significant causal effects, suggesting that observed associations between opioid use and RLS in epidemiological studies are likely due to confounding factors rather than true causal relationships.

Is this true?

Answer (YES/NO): NO